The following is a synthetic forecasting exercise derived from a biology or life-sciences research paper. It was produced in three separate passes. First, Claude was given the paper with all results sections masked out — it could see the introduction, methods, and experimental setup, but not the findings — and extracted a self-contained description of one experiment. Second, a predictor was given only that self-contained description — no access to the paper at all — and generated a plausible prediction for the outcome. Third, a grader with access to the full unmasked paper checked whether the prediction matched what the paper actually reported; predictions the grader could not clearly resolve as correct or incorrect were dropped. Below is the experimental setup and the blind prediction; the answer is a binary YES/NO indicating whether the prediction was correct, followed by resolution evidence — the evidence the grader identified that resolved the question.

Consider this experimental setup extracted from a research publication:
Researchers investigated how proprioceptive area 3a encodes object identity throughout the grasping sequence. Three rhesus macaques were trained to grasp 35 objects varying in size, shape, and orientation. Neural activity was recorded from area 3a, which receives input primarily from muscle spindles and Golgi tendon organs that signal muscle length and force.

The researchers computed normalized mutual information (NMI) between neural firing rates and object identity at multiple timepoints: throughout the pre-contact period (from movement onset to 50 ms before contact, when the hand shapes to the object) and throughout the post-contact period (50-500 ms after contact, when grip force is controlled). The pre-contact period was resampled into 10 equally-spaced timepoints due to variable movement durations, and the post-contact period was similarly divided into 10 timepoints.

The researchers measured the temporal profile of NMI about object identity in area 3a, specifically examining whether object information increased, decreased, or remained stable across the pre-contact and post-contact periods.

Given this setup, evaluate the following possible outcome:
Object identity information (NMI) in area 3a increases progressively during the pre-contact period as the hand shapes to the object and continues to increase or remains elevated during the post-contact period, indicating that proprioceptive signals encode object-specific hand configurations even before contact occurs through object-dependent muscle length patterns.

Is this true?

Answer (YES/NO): YES